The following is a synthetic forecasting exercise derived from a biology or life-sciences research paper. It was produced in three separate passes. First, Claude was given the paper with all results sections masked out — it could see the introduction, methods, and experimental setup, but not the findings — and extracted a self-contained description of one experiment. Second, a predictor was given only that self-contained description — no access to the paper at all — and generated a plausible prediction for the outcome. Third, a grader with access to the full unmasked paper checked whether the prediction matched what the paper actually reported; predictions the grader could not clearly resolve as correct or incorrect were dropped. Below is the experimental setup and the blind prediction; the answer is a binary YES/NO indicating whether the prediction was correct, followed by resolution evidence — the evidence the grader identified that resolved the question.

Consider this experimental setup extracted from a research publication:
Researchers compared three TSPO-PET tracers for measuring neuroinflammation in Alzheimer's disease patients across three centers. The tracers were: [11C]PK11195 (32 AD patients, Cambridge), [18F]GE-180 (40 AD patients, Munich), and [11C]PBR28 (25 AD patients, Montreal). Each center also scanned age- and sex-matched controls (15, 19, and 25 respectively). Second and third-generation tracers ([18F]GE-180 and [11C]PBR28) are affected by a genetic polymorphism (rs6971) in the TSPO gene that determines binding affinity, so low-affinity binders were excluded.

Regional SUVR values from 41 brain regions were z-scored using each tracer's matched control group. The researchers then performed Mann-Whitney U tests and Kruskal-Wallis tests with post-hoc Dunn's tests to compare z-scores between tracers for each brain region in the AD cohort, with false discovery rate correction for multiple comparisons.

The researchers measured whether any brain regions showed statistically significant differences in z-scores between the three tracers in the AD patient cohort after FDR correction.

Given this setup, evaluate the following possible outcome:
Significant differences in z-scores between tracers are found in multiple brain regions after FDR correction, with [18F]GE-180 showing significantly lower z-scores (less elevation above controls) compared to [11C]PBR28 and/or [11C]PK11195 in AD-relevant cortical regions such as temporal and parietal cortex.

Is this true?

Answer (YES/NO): NO